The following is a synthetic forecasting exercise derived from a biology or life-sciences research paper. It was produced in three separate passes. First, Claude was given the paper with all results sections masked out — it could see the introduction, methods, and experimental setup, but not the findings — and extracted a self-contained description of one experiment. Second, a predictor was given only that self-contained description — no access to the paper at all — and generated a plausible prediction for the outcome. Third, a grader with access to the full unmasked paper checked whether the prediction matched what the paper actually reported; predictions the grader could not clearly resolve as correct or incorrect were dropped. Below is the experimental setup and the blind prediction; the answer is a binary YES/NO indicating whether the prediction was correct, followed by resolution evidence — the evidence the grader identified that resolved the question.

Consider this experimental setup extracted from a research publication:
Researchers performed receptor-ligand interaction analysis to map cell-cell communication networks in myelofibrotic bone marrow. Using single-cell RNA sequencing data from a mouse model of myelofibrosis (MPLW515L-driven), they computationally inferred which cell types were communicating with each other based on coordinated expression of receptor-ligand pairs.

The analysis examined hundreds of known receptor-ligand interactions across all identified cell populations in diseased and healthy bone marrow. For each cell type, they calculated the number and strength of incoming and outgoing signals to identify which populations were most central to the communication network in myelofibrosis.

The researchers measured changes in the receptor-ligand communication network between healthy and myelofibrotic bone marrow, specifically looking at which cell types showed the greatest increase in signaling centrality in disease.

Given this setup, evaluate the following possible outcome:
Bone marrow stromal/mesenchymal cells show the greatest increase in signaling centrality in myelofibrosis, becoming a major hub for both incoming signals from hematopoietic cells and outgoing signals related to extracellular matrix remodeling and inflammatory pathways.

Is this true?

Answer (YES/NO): NO